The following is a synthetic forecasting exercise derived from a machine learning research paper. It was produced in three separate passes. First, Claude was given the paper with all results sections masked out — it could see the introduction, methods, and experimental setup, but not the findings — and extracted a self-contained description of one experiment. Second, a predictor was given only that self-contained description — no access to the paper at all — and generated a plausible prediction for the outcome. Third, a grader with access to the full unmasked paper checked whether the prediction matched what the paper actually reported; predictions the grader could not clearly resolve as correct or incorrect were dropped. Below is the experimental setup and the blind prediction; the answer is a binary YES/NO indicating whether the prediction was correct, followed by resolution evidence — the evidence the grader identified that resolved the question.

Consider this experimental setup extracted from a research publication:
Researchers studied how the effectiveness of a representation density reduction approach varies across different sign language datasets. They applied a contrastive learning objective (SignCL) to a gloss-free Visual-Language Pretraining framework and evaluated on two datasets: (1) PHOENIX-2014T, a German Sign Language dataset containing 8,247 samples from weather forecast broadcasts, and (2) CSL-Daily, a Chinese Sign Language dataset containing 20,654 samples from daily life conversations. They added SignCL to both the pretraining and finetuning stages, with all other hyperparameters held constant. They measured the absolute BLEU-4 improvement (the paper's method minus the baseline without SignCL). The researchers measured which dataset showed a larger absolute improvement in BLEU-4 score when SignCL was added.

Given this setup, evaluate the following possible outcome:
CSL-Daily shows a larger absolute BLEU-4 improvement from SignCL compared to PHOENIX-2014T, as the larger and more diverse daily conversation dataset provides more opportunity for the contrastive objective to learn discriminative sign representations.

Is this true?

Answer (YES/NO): YES